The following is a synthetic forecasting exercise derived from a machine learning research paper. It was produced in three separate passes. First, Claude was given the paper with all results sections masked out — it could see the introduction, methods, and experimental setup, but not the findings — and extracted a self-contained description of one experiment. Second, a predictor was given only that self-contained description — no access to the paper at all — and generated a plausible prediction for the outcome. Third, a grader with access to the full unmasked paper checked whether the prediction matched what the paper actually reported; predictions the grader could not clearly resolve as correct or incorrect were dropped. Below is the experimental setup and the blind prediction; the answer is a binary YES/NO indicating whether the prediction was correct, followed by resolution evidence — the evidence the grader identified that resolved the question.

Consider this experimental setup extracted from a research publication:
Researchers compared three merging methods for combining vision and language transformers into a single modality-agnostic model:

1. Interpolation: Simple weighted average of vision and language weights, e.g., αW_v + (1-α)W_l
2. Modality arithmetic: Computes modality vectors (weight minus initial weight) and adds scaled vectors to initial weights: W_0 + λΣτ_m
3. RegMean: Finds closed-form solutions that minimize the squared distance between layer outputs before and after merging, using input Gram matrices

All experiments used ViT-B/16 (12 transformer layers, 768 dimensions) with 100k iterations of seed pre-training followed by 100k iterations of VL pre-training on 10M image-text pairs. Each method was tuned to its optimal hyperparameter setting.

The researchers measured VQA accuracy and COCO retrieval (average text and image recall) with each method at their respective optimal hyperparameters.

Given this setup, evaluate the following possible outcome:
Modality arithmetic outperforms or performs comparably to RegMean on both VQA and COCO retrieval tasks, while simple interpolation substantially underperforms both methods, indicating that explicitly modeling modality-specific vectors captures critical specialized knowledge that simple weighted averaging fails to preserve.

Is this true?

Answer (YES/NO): NO